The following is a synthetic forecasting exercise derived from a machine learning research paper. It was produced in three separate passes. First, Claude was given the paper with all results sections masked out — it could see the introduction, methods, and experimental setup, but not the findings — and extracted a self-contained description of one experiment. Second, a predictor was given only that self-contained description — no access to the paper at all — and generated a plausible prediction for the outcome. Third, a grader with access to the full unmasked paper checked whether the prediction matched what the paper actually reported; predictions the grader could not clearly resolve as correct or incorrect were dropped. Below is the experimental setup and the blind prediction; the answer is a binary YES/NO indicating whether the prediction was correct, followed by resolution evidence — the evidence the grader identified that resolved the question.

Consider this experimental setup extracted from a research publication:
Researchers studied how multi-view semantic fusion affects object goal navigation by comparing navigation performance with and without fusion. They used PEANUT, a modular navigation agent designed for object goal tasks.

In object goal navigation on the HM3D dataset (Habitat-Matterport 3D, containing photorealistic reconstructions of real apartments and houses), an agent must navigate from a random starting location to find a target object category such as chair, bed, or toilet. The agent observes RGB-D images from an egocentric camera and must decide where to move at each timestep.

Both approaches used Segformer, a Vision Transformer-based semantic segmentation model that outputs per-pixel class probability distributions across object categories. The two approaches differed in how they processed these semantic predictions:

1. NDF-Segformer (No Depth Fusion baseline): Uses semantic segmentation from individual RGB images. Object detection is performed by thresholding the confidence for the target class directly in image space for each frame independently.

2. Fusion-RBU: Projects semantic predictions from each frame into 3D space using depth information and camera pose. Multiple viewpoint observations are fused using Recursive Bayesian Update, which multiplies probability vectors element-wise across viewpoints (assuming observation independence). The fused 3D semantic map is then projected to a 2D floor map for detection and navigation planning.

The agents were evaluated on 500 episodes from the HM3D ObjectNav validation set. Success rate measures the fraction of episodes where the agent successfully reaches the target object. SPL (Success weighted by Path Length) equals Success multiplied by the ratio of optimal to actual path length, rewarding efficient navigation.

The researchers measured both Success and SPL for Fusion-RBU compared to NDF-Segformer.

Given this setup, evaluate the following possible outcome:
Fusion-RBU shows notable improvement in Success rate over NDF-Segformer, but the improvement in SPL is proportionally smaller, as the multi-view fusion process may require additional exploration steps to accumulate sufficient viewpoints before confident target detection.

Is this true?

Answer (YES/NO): NO